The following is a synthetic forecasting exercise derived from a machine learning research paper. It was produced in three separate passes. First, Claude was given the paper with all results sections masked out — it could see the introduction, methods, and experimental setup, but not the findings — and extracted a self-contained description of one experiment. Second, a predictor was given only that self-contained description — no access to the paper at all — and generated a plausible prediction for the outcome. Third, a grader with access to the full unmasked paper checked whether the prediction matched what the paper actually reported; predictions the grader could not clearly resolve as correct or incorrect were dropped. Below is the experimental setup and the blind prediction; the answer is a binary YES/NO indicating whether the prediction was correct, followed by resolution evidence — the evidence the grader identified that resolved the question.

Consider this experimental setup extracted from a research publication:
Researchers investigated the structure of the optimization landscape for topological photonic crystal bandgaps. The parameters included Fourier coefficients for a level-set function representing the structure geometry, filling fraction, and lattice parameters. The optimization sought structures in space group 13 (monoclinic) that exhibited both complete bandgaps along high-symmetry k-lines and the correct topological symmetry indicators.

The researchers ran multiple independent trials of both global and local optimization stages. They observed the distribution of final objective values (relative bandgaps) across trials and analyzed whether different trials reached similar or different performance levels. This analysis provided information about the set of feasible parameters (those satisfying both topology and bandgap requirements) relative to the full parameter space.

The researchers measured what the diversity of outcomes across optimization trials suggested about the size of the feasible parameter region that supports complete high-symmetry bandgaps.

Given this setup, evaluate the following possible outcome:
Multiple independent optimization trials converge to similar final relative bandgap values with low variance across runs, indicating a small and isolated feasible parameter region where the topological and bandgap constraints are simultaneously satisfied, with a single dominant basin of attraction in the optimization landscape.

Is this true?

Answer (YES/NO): NO